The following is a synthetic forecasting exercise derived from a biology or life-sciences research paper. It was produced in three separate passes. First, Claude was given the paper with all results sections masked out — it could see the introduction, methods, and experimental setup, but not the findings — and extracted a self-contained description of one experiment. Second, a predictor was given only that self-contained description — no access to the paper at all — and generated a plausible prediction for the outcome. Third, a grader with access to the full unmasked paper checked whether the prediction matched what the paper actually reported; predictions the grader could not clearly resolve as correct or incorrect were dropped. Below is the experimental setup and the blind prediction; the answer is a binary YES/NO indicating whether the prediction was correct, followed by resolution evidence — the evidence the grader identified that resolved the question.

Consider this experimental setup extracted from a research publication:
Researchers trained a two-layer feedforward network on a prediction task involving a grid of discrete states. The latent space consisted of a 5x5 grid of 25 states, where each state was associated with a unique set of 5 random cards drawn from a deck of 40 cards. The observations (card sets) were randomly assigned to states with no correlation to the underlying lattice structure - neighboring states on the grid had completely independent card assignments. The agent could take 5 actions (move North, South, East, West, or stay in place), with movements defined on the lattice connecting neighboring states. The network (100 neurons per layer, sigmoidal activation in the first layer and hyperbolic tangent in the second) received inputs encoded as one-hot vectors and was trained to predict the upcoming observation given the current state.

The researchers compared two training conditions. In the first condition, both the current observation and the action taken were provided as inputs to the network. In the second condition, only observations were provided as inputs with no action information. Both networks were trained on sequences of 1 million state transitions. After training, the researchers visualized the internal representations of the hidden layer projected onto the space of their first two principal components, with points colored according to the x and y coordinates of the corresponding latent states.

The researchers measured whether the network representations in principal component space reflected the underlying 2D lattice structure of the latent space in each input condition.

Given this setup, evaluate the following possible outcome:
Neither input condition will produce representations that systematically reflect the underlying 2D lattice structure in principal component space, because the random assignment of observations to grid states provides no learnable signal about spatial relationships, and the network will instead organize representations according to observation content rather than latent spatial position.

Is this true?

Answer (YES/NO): NO